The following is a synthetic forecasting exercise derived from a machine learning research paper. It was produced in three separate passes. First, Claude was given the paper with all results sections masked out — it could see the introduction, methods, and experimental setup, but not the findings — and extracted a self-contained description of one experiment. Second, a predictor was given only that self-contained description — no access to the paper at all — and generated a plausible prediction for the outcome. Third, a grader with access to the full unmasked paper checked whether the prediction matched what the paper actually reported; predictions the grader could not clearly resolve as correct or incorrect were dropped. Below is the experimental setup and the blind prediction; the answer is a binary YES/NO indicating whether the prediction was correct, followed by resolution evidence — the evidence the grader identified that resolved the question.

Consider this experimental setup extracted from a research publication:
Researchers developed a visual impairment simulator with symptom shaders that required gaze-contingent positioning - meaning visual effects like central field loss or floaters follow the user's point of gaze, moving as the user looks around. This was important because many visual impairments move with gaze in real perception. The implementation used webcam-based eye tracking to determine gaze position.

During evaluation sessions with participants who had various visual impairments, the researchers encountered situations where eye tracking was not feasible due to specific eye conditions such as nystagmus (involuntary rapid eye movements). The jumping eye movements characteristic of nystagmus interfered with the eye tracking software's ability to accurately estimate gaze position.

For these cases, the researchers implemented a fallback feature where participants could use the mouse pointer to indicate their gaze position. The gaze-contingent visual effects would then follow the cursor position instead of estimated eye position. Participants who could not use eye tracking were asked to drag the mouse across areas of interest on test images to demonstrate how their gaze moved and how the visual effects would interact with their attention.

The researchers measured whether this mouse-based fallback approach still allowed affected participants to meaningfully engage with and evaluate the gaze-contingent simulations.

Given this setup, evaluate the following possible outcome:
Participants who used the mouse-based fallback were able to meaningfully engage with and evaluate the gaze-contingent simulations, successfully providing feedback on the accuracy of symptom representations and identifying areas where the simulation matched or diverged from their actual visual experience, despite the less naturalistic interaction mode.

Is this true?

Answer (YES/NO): YES